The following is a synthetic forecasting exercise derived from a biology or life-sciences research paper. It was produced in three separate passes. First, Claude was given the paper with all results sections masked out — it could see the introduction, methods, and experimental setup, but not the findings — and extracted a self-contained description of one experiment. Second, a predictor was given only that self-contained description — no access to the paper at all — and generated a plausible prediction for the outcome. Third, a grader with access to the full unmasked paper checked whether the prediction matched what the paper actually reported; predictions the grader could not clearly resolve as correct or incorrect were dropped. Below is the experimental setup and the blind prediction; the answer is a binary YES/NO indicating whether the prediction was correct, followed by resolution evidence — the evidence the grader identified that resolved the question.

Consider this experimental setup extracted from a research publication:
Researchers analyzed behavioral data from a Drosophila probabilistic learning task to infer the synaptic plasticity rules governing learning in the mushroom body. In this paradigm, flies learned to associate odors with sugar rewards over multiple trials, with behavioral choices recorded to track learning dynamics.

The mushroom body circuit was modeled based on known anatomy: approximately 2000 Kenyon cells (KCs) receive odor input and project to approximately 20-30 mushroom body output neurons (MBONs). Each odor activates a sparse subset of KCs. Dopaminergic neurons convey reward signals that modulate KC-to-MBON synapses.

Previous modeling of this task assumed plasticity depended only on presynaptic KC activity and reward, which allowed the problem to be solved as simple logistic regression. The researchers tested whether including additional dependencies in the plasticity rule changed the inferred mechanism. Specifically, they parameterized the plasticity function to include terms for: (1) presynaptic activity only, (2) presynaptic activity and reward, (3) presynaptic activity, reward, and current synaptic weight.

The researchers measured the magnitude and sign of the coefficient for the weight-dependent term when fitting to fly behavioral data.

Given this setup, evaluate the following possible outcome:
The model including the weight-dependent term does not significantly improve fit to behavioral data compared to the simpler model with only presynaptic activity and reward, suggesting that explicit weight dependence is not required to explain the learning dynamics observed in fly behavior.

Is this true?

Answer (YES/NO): NO